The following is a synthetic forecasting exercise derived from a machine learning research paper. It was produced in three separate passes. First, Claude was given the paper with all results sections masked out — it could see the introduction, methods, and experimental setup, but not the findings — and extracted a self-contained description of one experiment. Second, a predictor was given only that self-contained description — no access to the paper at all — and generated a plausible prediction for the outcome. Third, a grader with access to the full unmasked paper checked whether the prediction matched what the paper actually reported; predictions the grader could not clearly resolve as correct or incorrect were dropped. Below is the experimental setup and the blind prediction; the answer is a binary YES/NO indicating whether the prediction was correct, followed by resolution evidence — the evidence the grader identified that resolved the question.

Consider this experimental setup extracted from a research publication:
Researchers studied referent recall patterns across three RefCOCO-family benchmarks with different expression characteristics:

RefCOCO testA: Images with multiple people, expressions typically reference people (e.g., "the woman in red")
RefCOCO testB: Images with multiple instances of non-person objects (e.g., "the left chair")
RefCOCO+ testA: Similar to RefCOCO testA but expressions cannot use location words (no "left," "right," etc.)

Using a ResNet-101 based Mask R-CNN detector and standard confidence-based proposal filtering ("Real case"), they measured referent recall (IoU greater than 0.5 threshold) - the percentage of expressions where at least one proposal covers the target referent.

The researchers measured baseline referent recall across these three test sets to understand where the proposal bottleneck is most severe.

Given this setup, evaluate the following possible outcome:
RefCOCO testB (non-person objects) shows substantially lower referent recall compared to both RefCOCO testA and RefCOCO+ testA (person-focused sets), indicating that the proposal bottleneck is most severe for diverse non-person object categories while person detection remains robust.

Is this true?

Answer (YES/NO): YES